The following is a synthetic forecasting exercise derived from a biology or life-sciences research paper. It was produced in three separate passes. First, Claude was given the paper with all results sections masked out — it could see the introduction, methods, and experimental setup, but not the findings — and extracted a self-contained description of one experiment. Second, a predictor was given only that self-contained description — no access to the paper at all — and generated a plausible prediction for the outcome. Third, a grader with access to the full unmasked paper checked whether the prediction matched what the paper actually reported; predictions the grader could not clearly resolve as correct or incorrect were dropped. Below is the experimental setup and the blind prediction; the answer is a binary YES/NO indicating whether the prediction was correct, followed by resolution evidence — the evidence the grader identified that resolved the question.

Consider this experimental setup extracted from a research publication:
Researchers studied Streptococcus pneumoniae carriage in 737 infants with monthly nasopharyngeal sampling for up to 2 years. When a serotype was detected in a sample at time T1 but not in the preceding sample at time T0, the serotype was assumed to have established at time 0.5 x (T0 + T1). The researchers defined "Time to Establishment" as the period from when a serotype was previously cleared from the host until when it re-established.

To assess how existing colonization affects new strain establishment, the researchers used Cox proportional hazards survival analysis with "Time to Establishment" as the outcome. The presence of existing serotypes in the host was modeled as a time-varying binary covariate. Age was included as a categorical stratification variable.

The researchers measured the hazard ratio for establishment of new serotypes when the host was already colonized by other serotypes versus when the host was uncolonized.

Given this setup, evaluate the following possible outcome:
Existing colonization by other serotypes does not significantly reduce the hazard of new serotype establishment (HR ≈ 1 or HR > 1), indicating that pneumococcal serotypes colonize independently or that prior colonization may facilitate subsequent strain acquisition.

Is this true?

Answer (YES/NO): NO